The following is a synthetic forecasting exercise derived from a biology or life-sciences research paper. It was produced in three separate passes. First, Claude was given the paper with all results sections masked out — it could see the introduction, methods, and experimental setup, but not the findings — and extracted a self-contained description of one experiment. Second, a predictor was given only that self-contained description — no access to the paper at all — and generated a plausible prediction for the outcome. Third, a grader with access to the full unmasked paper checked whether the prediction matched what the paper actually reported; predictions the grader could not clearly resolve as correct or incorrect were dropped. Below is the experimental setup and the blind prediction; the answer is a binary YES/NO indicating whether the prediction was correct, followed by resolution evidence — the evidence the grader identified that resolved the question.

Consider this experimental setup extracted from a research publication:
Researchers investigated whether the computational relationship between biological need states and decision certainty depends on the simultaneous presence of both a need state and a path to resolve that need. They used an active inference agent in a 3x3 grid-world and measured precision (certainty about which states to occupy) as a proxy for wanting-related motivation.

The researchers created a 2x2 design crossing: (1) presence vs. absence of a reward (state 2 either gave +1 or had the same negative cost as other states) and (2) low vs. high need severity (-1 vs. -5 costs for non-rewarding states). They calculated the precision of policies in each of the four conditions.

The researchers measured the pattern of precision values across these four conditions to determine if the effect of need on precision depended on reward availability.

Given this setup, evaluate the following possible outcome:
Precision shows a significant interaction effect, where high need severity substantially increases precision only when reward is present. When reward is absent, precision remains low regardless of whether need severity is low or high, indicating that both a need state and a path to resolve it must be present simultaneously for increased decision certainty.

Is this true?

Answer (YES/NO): YES